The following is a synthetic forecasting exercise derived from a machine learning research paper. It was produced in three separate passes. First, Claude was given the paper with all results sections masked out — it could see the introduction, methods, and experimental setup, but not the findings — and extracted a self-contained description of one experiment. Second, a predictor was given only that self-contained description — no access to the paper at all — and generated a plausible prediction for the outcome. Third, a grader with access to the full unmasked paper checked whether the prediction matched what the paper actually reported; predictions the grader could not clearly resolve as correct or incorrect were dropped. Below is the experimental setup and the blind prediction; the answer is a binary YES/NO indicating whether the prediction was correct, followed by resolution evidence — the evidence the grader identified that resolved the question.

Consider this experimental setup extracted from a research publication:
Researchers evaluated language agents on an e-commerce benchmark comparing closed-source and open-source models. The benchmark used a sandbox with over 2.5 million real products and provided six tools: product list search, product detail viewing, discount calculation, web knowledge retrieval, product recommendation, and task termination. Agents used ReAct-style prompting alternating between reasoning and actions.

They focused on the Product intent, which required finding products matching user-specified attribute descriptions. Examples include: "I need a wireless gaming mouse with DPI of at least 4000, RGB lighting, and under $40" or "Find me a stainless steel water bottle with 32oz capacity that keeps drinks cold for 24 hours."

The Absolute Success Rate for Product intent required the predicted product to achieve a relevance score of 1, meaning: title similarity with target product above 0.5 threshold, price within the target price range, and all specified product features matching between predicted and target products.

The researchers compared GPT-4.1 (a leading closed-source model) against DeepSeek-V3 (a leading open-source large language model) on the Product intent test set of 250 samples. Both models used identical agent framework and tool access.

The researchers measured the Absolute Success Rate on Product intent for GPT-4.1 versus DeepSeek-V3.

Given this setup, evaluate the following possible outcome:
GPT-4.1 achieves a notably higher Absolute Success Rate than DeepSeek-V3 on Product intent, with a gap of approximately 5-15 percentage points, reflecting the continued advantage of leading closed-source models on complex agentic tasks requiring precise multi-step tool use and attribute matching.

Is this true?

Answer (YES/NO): NO